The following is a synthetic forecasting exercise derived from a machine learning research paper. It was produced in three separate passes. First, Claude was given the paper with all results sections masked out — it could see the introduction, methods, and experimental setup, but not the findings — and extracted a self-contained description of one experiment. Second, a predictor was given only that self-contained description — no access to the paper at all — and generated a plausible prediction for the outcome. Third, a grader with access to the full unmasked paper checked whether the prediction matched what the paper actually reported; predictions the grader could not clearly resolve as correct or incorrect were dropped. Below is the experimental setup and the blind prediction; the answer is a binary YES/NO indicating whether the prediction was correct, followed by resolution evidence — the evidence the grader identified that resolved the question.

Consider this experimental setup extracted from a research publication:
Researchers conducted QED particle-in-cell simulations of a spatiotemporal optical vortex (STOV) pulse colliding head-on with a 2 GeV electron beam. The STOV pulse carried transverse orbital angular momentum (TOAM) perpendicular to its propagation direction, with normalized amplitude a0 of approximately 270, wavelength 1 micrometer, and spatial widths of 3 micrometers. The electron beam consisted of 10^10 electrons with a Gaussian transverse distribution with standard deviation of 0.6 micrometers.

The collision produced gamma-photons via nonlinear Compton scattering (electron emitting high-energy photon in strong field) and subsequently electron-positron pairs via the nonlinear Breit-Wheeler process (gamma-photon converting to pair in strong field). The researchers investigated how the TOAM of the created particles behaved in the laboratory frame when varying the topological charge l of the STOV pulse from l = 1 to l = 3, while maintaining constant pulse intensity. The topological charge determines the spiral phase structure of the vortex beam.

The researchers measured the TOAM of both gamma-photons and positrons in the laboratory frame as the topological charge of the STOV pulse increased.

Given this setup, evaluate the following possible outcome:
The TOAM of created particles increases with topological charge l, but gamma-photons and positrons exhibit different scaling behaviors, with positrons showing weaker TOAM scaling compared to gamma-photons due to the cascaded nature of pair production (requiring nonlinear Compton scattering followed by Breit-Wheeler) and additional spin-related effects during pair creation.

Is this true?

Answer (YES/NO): NO